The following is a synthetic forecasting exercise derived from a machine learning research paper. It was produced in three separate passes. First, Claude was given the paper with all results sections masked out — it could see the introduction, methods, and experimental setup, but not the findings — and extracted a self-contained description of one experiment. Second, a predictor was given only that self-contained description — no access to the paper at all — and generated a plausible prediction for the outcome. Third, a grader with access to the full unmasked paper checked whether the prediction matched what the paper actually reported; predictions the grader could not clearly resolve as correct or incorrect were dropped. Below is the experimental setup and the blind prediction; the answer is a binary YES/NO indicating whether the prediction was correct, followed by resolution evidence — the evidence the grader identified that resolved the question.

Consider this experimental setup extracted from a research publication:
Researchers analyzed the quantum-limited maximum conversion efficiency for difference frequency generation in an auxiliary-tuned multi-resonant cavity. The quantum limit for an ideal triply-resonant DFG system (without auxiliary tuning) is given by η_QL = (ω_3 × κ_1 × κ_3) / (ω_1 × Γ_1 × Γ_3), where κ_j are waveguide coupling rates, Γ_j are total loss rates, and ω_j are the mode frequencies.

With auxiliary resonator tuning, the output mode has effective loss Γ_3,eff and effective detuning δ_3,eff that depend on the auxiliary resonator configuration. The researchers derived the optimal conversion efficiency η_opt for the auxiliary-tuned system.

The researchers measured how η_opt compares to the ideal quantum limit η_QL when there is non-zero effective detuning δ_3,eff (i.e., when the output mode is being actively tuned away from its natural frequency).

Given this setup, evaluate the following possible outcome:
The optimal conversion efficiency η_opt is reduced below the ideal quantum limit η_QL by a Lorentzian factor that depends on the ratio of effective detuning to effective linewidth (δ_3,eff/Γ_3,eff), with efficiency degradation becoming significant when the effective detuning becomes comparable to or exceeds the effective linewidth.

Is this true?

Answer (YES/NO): NO